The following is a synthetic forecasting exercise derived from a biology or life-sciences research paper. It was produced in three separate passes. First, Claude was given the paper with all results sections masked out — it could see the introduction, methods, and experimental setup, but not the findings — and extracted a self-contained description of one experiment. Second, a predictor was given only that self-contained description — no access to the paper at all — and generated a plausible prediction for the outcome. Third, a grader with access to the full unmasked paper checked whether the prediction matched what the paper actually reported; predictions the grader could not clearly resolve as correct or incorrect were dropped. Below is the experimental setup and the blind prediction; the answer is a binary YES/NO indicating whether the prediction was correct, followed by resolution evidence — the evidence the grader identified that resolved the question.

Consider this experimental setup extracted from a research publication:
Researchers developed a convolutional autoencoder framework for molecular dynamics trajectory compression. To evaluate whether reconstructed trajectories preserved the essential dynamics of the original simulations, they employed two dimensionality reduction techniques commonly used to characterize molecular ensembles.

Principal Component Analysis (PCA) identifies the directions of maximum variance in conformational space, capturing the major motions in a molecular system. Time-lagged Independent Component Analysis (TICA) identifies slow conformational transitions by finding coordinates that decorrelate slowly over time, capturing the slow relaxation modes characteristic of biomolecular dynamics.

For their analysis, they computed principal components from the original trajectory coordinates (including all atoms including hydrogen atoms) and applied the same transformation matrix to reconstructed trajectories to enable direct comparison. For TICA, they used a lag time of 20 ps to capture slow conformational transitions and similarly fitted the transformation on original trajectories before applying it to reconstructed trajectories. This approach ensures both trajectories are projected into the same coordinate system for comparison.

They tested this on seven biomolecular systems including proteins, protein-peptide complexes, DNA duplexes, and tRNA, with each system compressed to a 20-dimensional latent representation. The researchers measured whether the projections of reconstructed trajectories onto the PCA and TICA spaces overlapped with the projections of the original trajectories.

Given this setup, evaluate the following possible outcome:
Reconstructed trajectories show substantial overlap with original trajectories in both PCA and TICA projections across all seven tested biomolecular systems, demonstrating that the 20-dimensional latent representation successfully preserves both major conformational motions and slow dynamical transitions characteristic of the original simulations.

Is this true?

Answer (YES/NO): YES